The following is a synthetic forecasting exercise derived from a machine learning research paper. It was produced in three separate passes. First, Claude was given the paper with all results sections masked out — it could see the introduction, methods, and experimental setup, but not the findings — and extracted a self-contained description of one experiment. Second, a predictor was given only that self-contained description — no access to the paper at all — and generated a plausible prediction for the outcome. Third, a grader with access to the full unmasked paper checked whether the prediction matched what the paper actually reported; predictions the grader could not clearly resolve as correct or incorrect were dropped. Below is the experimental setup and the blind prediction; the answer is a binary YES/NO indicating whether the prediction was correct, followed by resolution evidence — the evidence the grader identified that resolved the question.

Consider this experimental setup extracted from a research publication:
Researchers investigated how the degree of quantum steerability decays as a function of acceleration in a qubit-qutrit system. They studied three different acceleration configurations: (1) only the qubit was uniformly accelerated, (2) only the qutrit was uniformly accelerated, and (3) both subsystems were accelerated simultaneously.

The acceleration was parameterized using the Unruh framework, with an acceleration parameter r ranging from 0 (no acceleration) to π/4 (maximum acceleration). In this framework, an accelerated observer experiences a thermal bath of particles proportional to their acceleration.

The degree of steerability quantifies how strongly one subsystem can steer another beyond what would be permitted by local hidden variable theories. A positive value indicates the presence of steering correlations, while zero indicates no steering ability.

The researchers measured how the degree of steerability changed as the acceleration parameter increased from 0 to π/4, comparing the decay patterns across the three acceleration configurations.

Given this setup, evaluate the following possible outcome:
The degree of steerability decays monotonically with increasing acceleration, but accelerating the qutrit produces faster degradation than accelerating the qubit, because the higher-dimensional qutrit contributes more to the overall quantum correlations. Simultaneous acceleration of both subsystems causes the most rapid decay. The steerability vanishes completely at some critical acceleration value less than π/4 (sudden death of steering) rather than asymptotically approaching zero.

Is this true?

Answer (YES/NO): NO